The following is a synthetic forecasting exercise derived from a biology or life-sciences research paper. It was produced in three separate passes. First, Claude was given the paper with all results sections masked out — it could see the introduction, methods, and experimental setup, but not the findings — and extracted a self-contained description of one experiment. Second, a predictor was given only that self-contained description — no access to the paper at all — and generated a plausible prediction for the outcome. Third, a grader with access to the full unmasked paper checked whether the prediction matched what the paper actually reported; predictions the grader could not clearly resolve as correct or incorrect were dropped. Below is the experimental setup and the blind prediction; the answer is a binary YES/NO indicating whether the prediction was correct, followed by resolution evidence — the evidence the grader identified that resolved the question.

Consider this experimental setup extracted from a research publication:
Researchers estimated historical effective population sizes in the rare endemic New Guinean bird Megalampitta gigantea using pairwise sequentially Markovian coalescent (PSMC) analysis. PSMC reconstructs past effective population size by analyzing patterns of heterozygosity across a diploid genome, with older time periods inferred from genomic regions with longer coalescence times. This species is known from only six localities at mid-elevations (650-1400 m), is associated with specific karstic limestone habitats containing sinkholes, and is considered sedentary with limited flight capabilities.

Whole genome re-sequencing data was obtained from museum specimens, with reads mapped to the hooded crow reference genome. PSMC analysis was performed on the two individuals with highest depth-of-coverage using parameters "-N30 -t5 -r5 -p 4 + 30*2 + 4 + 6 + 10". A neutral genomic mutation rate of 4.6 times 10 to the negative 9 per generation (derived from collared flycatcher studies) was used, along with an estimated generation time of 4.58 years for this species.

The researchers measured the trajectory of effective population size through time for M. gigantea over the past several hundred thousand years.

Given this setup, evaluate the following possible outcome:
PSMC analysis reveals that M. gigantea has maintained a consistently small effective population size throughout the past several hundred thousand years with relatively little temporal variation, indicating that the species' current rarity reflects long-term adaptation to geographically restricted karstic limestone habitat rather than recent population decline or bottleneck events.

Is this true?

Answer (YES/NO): NO